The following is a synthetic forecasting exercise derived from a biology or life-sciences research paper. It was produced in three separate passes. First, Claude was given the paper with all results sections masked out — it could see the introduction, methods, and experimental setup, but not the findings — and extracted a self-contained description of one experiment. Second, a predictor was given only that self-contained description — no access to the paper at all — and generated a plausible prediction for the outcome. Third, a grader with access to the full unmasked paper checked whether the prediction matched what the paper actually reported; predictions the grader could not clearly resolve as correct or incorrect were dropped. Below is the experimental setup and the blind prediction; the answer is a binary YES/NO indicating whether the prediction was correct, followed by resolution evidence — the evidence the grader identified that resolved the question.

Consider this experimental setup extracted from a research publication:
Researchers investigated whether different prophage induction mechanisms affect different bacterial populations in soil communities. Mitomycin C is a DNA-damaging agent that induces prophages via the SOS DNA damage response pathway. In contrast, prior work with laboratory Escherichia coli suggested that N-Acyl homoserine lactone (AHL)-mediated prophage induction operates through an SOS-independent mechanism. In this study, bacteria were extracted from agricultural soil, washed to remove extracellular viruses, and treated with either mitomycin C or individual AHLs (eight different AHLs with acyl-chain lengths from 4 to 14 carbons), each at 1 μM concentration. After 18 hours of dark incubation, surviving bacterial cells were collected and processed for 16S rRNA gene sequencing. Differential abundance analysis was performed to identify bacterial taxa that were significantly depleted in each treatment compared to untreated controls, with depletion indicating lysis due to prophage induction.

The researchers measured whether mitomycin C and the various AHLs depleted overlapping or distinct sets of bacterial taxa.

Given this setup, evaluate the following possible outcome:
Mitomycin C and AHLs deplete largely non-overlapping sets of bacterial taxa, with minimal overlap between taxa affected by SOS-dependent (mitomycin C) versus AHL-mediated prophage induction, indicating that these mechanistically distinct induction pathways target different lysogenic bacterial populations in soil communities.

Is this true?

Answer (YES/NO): YES